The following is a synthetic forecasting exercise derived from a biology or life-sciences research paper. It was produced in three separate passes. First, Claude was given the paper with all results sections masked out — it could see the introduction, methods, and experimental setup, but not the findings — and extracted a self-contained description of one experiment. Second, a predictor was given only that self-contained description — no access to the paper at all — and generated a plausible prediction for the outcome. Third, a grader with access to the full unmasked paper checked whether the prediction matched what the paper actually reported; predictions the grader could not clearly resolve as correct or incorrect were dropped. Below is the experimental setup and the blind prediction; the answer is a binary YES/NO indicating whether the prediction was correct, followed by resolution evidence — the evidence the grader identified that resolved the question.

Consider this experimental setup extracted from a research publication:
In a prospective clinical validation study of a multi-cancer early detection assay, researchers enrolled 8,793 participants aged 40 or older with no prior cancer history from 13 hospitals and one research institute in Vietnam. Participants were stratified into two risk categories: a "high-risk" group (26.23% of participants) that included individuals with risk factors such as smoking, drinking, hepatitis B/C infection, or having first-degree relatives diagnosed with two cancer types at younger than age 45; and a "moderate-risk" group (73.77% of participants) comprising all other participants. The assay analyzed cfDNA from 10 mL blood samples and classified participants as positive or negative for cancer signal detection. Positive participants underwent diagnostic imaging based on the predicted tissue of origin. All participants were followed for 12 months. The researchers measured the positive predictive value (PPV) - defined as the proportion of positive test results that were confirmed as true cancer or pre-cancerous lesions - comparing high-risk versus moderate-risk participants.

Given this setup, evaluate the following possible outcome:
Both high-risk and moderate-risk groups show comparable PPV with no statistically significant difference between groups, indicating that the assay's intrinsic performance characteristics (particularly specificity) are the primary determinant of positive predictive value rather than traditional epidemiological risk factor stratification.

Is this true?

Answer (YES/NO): NO